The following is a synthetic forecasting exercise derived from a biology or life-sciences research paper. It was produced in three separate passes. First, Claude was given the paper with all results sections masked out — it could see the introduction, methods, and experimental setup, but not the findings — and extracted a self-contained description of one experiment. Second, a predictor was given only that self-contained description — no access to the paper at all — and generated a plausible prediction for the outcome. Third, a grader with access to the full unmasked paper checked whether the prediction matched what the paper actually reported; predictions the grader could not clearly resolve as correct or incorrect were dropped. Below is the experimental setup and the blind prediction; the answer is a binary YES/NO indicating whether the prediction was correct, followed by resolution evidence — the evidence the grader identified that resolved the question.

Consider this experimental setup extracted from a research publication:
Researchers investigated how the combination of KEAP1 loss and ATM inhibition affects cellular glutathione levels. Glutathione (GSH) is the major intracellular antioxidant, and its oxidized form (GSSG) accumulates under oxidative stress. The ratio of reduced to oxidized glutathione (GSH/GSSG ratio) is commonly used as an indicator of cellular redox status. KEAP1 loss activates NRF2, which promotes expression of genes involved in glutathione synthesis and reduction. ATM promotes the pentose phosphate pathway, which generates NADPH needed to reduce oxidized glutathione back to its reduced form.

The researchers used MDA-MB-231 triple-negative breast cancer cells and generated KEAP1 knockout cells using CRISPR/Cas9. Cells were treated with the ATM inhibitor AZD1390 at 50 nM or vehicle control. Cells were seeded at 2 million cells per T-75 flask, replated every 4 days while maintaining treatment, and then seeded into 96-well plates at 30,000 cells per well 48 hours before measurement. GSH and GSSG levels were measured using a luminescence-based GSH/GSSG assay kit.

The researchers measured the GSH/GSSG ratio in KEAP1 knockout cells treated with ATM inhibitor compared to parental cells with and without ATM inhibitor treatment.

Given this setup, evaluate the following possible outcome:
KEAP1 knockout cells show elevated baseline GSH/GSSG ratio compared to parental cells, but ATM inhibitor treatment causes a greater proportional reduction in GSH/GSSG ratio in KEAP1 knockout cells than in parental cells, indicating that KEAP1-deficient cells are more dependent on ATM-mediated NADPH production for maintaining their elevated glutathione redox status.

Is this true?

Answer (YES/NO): NO